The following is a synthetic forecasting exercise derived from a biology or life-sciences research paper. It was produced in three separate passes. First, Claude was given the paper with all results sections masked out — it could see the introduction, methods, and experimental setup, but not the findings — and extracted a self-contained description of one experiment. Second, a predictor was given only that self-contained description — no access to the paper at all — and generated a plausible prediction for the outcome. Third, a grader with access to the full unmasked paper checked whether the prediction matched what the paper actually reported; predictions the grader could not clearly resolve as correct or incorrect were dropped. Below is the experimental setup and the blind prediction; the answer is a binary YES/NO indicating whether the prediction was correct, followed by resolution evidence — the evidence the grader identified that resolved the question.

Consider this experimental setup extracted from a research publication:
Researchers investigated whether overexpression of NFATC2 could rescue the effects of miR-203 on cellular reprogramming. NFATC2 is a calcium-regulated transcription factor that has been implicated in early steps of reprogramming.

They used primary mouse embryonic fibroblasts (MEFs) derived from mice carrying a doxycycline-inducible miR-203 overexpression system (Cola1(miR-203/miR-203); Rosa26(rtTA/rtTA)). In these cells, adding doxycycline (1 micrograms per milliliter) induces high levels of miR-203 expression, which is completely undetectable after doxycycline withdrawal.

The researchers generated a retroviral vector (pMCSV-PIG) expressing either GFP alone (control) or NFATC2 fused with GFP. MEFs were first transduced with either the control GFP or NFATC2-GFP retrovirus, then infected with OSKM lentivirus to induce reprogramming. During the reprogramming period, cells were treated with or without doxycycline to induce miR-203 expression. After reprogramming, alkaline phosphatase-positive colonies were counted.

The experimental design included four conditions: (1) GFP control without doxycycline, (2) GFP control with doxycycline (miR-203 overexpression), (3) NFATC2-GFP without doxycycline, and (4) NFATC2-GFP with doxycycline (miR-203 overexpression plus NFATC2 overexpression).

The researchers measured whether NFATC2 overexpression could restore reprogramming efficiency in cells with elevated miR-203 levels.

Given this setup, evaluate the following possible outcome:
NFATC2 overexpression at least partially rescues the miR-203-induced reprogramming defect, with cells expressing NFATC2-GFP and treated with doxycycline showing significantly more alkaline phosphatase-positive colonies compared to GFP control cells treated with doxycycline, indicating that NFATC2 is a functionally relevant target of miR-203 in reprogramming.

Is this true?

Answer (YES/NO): YES